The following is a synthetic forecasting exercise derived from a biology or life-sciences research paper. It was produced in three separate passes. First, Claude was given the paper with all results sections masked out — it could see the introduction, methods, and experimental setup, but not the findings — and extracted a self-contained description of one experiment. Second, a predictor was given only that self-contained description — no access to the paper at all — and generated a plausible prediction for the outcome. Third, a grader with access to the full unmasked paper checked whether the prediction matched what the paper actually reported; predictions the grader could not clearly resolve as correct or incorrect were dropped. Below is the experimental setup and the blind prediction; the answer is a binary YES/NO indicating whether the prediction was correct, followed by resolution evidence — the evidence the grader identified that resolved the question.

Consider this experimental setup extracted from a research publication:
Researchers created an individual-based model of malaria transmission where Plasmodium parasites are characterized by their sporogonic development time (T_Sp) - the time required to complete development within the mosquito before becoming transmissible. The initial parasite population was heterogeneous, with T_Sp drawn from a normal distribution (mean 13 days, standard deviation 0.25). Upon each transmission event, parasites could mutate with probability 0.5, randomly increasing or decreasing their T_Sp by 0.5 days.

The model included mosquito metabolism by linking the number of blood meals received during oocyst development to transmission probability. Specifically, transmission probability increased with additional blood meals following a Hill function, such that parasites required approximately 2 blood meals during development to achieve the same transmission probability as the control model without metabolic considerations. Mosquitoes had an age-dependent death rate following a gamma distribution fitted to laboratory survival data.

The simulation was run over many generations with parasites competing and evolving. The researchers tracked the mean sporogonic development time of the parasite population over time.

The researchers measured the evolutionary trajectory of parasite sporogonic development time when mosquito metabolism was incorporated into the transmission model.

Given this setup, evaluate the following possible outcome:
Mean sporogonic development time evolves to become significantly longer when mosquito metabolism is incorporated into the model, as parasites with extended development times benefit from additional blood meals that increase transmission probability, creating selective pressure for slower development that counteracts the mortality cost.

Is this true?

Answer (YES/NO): NO